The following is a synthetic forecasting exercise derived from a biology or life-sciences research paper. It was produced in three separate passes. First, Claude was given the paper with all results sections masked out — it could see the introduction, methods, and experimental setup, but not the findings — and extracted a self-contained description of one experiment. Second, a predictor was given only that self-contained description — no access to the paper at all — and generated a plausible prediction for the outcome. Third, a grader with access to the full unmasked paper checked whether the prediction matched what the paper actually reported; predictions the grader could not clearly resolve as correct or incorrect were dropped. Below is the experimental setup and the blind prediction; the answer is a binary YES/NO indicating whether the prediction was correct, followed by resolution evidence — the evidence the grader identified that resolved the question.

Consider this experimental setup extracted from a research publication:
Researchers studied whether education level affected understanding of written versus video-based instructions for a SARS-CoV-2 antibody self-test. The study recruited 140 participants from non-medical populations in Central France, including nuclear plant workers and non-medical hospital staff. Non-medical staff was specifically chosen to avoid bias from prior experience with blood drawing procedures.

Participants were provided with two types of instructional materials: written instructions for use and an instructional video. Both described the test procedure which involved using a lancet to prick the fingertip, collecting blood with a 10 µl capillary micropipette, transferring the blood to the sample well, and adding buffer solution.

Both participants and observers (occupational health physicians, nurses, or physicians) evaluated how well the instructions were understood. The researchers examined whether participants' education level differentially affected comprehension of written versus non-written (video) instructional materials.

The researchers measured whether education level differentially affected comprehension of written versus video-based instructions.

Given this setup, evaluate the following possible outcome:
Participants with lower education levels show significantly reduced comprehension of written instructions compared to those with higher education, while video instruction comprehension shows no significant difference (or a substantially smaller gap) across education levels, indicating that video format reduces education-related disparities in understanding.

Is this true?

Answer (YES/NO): NO